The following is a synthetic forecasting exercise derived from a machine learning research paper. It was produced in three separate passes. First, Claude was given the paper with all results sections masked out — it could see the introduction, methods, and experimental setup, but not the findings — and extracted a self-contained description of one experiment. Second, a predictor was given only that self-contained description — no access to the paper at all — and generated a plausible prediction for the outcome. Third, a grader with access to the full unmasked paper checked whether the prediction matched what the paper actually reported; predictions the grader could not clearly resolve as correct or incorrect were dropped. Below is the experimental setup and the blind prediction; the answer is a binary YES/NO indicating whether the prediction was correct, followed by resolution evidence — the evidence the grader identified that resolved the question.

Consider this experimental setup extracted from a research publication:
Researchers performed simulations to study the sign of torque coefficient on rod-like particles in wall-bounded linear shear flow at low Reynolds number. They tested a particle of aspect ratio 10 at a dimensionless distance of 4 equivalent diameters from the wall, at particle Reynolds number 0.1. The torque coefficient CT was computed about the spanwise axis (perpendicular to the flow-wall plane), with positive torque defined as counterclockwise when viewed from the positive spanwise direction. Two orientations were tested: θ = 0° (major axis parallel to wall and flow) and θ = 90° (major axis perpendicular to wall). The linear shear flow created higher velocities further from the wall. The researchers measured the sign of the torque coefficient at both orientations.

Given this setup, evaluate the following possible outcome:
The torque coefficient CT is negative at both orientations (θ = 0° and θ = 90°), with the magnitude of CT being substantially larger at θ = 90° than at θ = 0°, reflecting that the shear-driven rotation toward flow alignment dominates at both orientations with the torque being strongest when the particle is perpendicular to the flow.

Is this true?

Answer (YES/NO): YES